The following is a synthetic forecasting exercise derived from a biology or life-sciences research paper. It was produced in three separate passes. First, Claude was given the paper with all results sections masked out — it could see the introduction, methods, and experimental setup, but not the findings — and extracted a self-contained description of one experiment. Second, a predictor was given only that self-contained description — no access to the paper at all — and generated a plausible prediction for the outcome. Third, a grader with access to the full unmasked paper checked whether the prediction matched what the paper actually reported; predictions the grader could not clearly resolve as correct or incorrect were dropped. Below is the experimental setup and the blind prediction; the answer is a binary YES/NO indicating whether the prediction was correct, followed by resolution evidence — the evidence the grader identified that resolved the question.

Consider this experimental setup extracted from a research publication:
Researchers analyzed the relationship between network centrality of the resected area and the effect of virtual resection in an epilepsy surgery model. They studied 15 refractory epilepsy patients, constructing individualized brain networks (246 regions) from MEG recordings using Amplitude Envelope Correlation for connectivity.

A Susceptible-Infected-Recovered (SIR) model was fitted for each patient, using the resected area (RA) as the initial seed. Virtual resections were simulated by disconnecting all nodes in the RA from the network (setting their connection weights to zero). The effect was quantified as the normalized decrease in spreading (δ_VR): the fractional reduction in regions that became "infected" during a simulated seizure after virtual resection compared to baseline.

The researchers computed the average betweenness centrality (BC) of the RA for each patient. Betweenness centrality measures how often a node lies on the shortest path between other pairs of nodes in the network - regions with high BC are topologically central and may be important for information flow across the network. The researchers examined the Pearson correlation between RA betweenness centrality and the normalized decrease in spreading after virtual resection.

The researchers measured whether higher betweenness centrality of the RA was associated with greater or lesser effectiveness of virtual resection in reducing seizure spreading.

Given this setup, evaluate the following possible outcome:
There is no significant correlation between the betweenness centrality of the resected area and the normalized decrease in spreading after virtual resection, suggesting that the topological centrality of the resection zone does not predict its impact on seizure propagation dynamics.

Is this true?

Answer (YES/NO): NO